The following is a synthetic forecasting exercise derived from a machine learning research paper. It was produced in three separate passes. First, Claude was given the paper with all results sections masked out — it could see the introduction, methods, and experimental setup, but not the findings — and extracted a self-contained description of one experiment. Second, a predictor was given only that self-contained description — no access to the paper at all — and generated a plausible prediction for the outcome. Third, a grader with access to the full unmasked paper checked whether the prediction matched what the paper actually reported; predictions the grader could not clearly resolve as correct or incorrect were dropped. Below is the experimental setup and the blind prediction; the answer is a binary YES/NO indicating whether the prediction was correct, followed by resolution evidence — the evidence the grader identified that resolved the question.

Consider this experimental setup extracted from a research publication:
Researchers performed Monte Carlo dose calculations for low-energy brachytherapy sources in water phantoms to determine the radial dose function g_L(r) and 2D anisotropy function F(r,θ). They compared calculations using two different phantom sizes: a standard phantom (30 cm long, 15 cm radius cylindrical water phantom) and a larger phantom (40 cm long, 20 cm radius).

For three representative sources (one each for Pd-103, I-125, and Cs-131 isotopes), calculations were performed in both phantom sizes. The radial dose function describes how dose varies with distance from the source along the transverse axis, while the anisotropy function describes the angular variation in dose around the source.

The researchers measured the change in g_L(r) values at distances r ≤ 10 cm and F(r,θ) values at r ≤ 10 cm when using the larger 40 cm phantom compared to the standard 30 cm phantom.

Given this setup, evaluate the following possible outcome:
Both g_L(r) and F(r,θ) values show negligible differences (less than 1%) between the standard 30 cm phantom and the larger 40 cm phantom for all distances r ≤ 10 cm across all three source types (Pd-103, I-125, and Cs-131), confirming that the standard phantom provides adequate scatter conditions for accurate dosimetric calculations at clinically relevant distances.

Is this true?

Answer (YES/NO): YES